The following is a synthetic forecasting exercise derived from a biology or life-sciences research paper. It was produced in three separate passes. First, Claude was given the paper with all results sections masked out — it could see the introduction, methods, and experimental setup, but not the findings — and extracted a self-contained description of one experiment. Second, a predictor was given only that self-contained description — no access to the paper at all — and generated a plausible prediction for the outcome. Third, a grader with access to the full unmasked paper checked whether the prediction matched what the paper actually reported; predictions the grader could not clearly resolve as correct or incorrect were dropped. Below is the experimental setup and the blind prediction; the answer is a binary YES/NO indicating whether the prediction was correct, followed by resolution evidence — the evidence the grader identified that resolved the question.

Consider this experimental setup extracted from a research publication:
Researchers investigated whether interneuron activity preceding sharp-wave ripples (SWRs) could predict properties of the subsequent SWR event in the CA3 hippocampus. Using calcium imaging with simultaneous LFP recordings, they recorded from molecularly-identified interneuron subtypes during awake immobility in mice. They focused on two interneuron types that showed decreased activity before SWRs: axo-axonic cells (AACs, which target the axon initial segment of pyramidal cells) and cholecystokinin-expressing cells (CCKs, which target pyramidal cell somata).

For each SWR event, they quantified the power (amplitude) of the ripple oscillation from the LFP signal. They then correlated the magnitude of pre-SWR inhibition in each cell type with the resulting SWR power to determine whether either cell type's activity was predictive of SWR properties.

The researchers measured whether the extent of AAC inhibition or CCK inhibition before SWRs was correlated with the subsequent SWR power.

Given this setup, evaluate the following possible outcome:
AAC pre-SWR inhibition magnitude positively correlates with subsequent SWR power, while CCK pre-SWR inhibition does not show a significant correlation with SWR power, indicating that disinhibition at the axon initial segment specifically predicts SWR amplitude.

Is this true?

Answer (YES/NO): NO